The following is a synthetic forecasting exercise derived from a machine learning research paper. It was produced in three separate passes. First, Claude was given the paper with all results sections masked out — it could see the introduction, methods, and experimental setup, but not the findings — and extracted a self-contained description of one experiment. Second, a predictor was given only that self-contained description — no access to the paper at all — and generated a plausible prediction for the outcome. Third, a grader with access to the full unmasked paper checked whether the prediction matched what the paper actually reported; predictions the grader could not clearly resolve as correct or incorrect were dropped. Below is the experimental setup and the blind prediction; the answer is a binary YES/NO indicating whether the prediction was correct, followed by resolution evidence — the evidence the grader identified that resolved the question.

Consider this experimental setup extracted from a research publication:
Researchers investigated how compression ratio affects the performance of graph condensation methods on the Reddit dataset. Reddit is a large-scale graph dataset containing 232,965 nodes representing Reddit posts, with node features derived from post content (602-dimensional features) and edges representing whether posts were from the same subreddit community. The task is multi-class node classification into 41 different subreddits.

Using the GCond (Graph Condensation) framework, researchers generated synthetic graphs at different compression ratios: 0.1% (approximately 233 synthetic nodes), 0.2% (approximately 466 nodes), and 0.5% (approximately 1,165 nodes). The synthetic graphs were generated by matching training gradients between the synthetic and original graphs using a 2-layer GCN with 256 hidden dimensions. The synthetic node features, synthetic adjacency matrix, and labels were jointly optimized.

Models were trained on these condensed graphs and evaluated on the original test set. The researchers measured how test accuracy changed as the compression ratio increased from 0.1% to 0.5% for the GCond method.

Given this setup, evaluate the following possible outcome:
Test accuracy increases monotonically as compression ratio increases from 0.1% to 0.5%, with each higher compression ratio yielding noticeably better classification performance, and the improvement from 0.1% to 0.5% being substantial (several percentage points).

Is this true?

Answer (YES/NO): NO